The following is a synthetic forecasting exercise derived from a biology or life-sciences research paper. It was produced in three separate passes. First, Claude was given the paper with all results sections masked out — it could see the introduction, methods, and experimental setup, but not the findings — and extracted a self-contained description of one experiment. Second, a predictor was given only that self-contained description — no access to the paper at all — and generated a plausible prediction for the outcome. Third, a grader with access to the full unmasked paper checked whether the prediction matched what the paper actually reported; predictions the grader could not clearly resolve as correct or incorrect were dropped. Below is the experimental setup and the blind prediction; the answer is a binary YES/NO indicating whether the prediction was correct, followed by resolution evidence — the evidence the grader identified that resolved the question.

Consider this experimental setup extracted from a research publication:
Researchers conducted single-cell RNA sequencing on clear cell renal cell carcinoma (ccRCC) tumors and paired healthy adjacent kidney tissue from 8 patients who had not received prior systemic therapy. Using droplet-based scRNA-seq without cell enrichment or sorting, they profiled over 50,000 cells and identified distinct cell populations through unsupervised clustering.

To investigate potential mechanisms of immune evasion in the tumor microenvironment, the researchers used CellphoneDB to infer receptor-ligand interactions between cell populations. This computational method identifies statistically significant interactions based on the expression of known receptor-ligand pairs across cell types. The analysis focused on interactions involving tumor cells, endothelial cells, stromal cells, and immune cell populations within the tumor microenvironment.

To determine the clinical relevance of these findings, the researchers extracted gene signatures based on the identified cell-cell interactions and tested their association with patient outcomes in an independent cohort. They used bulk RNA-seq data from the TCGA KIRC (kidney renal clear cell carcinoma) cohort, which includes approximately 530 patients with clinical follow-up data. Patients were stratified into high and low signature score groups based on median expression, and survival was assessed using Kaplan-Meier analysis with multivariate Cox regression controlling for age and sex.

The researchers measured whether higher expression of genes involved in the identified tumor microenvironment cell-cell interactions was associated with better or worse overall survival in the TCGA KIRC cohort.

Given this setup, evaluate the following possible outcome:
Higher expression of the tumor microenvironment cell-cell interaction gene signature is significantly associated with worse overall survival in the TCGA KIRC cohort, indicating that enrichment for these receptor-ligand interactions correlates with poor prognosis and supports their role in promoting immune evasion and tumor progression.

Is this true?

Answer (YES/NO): YES